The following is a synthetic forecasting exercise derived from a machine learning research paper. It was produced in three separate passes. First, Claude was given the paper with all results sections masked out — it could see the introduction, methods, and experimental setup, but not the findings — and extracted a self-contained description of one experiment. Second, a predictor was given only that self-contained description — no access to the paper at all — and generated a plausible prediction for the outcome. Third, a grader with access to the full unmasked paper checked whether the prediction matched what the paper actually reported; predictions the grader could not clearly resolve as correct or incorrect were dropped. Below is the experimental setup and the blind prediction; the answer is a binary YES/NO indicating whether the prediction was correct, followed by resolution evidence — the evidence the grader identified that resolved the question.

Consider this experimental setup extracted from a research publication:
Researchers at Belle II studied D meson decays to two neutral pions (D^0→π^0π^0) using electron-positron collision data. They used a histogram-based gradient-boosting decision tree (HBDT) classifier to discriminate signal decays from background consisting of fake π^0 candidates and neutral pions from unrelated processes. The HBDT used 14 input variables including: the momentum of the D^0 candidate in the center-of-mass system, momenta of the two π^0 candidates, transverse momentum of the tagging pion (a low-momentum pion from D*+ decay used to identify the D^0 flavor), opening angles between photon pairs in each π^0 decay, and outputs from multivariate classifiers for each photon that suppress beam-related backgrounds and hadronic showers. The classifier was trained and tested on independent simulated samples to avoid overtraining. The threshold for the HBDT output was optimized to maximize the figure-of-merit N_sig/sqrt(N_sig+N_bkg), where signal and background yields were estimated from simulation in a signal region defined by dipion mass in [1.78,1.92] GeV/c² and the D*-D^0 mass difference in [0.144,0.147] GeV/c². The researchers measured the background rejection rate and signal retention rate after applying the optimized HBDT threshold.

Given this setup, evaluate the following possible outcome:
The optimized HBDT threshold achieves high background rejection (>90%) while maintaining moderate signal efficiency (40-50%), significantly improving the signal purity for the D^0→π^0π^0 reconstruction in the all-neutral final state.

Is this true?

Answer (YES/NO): NO